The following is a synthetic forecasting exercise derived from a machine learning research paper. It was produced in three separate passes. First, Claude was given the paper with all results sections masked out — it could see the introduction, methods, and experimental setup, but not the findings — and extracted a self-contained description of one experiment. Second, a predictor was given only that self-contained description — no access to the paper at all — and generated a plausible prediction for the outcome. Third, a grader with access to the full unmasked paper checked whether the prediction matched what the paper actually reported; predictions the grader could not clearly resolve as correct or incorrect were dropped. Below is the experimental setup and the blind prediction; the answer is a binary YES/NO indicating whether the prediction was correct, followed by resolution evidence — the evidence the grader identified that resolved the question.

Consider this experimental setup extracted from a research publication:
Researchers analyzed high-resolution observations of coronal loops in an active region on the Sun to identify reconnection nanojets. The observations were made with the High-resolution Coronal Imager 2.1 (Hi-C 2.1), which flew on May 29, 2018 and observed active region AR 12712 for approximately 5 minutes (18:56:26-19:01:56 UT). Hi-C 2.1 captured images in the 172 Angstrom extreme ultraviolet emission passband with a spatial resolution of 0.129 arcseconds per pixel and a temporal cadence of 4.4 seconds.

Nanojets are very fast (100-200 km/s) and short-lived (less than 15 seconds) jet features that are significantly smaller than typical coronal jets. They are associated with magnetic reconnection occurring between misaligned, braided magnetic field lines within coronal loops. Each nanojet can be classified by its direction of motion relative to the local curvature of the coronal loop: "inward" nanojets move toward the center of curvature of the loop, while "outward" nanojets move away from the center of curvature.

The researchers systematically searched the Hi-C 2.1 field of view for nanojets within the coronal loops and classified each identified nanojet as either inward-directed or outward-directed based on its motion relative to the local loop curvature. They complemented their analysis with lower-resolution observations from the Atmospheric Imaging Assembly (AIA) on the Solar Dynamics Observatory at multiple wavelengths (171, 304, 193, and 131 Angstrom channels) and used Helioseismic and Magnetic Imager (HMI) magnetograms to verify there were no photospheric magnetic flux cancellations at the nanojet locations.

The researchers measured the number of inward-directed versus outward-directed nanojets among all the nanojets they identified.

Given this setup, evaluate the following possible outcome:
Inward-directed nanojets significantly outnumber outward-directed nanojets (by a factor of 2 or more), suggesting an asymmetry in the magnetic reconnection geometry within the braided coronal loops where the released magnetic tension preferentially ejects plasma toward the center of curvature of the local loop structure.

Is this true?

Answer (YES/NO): NO